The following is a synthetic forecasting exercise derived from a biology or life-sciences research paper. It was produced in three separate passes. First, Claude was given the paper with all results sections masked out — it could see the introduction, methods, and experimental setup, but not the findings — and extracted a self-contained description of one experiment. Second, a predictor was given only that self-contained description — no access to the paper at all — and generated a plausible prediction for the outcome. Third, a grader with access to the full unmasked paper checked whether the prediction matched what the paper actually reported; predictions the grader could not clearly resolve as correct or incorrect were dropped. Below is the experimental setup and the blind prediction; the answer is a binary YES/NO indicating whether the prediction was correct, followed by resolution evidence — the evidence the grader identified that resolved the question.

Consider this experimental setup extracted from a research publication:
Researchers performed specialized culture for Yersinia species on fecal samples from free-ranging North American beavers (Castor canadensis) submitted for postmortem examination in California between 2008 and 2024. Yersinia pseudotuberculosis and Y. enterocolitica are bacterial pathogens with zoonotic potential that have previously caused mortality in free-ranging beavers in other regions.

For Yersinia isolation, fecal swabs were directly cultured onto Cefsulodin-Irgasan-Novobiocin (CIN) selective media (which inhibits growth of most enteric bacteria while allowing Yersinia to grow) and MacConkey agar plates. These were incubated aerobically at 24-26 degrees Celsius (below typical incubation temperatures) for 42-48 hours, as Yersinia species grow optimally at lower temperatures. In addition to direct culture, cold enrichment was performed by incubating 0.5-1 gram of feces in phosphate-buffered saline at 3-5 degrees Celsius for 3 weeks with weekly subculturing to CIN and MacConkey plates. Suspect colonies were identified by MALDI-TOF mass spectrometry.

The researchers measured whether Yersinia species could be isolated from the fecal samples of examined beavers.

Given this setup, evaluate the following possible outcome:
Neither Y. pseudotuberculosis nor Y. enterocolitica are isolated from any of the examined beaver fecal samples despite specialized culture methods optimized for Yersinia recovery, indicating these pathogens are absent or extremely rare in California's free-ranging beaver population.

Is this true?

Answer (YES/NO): YES